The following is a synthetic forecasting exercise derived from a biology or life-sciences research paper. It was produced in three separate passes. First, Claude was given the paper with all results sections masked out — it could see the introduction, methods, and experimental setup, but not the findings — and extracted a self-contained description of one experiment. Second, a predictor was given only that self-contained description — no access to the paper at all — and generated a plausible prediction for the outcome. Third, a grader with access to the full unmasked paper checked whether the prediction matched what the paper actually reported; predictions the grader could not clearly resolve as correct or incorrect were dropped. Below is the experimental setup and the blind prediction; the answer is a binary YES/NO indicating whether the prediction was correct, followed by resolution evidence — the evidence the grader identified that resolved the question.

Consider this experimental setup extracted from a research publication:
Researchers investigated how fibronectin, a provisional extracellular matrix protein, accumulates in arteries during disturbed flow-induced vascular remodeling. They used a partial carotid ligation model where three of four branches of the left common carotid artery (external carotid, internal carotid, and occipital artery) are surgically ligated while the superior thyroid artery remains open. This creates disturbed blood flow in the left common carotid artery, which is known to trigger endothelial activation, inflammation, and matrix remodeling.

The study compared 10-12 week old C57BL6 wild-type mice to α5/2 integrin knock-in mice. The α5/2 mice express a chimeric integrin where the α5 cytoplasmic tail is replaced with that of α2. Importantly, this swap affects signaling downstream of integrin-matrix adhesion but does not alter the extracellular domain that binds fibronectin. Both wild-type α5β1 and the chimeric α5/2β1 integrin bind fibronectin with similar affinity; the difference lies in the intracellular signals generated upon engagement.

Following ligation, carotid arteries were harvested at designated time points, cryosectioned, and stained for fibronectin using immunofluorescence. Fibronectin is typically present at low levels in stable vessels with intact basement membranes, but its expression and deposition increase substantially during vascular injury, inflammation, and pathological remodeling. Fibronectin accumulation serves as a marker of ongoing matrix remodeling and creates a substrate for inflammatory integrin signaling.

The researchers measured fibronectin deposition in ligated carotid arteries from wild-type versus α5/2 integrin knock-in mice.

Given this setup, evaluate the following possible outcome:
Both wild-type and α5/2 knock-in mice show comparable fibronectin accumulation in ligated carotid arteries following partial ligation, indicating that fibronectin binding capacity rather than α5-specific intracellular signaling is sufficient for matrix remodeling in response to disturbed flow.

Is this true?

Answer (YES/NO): NO